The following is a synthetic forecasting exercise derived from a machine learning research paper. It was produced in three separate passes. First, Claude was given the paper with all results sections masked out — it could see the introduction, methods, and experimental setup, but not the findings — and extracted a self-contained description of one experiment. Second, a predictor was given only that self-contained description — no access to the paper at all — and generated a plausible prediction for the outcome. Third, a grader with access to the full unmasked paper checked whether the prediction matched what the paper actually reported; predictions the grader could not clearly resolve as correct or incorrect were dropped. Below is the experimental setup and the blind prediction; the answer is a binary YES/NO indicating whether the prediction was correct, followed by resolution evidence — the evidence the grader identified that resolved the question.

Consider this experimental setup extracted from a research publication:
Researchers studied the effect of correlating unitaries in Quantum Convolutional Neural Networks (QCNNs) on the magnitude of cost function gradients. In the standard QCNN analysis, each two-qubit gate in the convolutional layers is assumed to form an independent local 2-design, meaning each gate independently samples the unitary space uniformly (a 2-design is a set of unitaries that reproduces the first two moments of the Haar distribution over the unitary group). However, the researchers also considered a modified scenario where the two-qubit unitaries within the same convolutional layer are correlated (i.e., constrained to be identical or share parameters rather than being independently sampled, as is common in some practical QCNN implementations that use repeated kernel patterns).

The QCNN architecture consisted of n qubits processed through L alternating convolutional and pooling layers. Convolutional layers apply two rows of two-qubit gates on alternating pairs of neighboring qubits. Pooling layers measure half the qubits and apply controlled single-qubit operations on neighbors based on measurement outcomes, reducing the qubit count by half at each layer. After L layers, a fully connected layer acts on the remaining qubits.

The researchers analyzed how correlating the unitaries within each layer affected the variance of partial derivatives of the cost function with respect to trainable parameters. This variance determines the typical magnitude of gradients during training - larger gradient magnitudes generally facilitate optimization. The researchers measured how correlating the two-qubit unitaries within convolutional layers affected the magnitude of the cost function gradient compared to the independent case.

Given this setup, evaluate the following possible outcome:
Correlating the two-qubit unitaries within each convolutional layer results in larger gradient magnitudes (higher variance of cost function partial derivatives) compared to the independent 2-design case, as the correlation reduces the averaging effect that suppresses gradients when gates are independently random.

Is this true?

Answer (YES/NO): YES